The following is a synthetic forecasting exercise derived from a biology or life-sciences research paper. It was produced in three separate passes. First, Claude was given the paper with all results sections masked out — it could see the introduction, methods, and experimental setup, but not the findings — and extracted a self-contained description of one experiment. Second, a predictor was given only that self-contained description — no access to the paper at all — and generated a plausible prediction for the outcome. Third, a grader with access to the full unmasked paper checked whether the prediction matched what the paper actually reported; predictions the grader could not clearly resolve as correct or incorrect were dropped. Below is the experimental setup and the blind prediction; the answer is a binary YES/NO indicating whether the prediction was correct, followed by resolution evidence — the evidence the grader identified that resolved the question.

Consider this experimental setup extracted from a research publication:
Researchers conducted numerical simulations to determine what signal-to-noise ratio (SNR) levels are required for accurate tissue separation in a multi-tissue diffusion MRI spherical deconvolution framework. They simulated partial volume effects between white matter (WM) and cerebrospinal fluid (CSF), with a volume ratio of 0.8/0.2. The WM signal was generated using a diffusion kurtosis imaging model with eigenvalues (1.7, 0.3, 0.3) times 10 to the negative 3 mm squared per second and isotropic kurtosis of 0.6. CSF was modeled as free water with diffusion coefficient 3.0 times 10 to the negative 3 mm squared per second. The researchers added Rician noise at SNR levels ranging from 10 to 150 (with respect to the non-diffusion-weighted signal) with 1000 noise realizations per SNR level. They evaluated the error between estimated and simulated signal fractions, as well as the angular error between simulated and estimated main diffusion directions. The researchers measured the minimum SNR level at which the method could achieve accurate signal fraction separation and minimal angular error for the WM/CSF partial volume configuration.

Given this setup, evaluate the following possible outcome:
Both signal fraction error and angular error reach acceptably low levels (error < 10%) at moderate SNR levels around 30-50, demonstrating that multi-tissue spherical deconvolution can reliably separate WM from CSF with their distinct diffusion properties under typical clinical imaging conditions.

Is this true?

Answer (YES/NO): NO